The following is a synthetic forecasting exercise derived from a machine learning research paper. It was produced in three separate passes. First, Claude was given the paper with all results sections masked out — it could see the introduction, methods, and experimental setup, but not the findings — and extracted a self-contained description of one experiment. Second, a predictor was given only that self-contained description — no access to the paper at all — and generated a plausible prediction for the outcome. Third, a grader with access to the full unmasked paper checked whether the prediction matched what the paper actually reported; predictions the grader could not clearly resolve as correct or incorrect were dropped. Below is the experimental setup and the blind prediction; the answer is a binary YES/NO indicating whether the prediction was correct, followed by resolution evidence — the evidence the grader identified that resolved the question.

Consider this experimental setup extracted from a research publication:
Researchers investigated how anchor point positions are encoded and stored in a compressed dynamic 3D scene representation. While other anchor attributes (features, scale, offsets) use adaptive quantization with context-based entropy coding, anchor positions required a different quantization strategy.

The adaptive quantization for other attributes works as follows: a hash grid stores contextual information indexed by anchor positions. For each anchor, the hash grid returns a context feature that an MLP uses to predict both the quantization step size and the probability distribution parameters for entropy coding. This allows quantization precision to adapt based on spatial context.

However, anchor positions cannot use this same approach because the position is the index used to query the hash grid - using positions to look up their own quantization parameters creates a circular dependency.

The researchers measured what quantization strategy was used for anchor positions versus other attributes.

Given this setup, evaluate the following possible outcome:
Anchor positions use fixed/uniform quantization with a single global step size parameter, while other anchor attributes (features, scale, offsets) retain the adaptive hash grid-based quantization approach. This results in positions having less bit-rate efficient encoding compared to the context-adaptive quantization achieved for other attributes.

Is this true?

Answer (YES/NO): YES